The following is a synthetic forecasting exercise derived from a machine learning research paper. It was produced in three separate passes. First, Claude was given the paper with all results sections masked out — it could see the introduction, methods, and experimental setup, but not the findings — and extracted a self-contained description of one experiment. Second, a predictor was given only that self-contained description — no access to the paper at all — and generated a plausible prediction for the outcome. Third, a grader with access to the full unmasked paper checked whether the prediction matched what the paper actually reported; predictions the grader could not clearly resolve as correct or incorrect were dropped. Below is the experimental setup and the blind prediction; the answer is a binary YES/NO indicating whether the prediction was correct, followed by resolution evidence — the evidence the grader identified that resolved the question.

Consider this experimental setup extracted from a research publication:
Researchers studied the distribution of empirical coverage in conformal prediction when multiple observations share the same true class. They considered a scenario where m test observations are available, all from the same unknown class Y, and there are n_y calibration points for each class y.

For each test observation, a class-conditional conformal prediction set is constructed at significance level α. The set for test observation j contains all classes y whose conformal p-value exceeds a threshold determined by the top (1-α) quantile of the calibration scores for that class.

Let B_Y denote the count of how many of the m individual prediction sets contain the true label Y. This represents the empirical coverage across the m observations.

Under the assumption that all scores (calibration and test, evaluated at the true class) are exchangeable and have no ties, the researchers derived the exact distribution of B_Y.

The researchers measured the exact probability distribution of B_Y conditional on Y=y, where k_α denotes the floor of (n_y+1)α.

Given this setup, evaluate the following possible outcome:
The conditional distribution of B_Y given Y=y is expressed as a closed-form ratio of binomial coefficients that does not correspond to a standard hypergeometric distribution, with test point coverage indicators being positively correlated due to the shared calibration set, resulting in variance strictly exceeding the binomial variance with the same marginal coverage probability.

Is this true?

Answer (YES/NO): NO